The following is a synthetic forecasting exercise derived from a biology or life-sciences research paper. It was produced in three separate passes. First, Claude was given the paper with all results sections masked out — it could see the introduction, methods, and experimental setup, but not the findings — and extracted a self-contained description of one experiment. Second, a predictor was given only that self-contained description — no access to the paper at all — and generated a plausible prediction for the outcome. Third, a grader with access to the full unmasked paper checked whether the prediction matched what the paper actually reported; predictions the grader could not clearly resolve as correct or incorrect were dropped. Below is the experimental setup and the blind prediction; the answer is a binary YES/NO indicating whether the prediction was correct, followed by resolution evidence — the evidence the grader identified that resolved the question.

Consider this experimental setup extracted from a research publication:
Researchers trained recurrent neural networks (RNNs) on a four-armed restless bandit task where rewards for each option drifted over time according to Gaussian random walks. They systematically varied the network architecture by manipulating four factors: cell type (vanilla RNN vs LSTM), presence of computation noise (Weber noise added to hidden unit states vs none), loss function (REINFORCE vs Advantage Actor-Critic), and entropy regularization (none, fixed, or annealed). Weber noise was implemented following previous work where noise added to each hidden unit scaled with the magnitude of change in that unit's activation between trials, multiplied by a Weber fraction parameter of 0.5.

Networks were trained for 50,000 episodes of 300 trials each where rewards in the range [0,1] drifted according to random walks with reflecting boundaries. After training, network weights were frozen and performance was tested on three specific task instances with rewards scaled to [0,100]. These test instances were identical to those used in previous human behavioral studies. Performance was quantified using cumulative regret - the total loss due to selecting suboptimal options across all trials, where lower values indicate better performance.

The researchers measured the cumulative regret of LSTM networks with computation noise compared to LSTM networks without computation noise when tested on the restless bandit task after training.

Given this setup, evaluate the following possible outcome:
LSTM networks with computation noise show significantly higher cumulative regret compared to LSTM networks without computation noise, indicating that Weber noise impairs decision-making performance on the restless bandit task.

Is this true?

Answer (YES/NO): NO